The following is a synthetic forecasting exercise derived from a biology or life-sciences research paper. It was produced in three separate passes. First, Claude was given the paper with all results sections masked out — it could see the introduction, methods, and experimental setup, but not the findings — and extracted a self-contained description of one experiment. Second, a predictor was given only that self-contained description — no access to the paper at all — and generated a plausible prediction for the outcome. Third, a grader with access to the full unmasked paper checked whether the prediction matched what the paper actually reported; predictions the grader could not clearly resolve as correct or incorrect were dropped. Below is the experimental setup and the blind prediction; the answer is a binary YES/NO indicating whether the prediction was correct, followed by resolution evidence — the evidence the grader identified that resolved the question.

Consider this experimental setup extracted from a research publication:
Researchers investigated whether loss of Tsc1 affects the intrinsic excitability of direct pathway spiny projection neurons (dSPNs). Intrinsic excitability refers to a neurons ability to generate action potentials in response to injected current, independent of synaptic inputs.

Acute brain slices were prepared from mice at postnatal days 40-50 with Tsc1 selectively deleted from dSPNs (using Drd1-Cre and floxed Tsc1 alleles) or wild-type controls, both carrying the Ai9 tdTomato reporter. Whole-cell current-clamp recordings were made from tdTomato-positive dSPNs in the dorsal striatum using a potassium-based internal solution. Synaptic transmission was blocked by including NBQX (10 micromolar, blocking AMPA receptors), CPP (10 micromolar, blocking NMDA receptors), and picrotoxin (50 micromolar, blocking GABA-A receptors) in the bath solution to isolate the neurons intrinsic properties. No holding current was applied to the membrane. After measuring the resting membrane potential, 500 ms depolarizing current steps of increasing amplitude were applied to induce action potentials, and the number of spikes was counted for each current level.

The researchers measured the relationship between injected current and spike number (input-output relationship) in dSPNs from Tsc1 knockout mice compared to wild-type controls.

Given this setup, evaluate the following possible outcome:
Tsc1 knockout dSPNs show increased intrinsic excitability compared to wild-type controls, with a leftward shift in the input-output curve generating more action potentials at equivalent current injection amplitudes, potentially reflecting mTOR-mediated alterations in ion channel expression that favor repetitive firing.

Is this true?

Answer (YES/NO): NO